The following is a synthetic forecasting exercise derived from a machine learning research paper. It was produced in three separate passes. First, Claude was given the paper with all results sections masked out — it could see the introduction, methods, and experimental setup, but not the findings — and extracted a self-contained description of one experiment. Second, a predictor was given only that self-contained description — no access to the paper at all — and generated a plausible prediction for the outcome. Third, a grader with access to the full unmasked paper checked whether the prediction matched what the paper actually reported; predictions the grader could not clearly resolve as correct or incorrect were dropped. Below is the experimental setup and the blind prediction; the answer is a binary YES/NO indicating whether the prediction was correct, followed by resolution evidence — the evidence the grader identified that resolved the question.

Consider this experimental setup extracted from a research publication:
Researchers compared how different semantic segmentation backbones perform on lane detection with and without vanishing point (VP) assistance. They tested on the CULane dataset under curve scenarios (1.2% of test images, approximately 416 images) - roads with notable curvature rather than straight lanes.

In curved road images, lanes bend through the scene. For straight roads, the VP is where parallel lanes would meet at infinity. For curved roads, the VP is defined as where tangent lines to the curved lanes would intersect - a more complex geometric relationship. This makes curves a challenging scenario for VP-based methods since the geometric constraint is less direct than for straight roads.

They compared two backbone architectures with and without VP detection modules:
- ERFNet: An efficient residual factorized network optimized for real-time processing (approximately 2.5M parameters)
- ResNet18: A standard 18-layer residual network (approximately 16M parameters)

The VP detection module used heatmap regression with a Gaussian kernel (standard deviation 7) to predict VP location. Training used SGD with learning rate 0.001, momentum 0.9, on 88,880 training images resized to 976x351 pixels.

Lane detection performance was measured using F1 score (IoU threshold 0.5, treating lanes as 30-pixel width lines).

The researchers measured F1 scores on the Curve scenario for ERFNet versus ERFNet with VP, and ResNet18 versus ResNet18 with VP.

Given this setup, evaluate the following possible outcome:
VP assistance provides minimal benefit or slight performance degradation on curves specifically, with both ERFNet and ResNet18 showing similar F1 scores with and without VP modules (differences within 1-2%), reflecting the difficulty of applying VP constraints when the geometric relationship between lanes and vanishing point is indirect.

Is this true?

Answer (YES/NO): NO